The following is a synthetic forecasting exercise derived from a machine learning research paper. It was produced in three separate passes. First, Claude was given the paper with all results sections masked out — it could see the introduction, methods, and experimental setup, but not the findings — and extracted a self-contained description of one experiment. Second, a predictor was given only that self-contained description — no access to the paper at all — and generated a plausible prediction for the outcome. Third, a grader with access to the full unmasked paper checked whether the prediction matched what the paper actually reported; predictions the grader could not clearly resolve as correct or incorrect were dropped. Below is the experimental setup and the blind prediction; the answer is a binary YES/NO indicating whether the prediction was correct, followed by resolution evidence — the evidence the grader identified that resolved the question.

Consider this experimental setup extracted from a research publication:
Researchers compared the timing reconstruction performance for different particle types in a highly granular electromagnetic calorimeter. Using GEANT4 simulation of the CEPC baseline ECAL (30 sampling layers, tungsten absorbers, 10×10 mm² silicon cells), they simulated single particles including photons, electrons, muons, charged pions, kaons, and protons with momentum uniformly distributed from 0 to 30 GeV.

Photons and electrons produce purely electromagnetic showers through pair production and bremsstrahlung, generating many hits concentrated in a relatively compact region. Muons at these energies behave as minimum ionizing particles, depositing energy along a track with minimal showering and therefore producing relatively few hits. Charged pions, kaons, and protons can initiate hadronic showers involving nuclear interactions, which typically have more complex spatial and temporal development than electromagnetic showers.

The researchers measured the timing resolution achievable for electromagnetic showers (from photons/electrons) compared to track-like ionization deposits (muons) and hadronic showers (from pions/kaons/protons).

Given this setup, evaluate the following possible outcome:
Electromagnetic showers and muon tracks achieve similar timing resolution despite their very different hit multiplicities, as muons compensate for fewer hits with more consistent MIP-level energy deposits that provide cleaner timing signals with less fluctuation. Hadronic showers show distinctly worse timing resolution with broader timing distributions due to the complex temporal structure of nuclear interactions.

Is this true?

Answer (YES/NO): NO